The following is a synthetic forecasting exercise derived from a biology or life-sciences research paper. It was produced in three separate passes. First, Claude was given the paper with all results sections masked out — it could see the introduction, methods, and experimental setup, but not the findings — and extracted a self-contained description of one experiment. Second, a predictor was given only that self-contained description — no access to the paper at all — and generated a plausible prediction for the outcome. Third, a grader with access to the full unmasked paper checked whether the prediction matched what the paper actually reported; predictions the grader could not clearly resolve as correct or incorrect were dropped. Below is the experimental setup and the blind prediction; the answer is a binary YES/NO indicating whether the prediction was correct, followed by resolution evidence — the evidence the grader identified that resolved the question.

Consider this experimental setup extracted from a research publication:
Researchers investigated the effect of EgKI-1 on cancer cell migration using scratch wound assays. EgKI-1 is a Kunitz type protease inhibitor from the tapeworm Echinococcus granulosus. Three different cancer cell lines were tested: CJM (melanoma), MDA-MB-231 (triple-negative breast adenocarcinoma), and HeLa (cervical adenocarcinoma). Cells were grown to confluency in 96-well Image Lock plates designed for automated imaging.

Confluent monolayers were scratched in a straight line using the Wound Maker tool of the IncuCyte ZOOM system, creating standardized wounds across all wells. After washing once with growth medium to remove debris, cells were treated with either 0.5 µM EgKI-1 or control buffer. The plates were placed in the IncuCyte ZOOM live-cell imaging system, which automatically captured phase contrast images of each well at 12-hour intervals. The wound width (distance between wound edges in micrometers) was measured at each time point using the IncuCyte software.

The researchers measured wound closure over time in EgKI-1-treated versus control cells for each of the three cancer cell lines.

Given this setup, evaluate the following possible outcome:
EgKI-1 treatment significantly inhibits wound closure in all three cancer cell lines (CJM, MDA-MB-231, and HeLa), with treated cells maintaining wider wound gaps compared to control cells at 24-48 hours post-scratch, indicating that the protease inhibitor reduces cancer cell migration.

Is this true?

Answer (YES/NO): YES